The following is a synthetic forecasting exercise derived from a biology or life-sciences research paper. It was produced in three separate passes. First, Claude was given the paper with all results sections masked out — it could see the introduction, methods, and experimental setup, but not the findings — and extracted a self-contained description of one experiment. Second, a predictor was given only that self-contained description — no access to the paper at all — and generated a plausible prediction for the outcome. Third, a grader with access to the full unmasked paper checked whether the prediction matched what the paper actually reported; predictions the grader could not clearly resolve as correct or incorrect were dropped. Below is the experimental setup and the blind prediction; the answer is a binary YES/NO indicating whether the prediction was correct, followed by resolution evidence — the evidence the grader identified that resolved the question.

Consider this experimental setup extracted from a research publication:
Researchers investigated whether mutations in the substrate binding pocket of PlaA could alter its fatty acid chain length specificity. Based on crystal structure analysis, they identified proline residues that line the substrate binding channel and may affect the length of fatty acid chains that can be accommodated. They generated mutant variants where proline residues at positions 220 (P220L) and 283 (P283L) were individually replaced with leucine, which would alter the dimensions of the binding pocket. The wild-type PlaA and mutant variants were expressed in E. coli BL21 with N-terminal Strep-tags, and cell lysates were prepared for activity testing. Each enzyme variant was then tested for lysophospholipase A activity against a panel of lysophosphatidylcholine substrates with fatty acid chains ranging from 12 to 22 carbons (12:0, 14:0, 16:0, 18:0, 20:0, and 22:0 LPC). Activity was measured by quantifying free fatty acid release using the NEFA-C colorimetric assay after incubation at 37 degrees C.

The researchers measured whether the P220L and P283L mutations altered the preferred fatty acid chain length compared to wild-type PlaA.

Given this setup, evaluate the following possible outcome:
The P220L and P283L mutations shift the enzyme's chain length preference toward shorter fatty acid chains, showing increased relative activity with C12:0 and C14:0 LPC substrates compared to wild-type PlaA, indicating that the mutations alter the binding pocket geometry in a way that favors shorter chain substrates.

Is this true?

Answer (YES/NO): NO